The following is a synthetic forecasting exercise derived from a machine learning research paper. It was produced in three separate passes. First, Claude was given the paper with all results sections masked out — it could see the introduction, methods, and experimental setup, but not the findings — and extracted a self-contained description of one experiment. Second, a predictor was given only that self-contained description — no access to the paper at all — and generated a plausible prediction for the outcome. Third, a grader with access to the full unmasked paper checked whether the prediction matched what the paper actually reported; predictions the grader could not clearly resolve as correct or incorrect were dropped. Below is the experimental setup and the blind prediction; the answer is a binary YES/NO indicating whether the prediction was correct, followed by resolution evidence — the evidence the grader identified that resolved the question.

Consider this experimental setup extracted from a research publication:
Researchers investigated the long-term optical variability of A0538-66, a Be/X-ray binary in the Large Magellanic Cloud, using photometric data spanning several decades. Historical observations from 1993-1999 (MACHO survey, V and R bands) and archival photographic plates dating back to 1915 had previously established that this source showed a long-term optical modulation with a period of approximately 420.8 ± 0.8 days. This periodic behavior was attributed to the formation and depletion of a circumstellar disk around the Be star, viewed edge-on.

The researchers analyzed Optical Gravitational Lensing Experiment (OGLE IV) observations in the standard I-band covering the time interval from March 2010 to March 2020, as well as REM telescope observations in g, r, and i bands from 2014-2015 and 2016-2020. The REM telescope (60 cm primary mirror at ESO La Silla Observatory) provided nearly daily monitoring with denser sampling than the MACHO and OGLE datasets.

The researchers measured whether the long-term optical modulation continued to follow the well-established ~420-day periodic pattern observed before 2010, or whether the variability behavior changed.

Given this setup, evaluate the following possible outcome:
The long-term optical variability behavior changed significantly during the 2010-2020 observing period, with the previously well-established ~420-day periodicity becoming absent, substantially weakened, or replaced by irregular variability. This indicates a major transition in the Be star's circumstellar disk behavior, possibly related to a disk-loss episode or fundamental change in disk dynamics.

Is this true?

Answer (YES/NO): YES